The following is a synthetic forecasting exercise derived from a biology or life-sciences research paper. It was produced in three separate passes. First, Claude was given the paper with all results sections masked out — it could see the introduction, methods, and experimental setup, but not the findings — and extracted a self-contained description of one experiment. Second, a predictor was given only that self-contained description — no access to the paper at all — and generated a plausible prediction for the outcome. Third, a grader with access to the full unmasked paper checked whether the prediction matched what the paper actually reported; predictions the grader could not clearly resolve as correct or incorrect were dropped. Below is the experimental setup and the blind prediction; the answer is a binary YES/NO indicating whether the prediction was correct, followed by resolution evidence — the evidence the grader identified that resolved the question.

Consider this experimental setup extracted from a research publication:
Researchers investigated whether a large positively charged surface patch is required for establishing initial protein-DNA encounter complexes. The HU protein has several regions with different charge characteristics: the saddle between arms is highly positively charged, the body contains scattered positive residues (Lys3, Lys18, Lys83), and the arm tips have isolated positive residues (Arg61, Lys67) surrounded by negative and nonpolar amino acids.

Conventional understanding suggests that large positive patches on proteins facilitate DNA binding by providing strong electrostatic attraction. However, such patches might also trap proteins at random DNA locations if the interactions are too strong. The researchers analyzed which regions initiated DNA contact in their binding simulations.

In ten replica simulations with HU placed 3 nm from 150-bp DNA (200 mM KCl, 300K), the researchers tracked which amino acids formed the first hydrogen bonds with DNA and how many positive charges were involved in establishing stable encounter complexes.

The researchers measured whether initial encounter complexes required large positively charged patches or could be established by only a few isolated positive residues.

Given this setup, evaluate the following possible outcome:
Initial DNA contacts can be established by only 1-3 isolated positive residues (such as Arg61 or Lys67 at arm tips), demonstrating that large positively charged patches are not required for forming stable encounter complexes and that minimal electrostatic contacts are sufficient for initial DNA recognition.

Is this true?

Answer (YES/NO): YES